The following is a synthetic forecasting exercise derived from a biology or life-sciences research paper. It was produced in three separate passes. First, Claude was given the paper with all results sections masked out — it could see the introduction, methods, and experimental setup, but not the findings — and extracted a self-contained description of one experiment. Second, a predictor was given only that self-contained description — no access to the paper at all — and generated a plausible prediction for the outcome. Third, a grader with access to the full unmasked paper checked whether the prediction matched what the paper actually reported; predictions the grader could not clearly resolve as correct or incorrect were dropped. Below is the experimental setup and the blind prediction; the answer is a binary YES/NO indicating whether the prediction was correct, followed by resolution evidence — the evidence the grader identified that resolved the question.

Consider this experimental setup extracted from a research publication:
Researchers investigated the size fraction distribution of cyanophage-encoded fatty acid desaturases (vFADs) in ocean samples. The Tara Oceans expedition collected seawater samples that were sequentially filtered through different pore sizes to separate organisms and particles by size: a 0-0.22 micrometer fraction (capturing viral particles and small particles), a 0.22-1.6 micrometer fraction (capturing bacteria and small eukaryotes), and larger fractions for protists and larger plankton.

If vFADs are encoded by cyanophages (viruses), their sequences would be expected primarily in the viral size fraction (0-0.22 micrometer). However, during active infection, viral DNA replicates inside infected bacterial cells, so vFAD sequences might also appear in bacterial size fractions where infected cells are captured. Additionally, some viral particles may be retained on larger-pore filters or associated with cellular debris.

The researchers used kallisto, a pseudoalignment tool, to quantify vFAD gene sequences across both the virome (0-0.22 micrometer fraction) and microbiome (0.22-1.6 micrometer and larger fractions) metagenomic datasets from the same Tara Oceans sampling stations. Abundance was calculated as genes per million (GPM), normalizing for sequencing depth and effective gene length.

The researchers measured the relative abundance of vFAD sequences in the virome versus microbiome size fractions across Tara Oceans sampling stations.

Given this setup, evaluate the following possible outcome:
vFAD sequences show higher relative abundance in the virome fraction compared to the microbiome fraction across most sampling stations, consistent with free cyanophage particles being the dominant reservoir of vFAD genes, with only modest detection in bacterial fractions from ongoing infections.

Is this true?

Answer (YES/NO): YES